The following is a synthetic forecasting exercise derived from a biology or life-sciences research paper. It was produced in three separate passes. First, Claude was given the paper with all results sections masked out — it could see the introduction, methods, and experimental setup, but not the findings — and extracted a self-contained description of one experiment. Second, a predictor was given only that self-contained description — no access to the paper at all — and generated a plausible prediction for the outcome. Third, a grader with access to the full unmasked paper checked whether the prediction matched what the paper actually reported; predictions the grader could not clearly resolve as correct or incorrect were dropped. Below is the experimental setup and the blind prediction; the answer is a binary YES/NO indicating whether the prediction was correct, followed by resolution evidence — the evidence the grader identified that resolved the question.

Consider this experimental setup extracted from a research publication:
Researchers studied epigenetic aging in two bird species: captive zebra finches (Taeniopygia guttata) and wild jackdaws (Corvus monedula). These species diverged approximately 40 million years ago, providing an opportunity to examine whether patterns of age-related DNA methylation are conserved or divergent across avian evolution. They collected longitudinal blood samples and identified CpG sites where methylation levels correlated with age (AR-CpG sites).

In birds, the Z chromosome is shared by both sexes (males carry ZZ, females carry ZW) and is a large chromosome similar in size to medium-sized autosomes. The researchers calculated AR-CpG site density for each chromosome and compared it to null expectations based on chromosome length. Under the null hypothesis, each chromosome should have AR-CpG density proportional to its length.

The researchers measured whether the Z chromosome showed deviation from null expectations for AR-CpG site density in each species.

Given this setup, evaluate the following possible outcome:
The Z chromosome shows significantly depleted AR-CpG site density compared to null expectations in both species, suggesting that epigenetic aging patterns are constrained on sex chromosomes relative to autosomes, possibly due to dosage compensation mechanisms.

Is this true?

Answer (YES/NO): NO